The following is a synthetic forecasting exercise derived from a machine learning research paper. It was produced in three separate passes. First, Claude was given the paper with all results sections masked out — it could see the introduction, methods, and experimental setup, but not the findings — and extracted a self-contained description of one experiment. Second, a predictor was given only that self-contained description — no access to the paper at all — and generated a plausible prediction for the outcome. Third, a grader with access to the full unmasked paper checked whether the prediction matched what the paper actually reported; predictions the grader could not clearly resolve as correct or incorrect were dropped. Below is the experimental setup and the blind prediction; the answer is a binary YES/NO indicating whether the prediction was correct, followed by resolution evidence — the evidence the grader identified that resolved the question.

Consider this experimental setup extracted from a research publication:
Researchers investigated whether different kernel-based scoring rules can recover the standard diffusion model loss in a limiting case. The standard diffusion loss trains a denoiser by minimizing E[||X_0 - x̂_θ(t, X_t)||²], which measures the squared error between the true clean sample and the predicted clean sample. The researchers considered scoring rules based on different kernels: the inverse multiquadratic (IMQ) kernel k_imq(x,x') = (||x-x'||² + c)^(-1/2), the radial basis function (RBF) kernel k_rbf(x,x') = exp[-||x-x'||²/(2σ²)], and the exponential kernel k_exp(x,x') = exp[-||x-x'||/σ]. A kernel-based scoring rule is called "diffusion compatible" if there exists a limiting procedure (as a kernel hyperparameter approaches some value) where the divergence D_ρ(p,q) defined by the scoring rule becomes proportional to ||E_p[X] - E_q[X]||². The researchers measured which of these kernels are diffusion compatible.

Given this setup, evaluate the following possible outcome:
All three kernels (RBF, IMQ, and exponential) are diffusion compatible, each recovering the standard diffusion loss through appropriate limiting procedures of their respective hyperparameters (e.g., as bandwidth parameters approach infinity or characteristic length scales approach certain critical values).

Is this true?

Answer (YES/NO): NO